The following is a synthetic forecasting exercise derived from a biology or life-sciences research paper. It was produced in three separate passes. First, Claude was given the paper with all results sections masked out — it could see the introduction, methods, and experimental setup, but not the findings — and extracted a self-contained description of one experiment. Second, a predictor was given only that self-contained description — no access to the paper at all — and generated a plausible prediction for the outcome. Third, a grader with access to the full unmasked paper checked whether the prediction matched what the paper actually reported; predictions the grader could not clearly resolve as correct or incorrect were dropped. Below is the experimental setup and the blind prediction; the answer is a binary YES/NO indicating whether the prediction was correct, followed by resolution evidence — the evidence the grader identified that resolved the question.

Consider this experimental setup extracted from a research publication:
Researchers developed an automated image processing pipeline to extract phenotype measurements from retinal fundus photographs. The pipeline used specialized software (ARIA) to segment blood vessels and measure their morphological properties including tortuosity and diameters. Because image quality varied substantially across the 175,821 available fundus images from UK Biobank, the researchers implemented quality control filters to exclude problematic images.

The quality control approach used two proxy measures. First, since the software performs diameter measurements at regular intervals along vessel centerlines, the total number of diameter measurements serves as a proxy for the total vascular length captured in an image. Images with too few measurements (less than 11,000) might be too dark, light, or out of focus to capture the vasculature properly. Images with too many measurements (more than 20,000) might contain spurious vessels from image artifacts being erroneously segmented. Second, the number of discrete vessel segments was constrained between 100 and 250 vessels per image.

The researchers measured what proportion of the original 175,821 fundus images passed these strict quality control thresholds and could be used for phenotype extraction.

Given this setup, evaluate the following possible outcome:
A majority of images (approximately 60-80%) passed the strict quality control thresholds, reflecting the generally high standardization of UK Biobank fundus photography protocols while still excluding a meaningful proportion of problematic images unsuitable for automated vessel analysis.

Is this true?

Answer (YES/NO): YES